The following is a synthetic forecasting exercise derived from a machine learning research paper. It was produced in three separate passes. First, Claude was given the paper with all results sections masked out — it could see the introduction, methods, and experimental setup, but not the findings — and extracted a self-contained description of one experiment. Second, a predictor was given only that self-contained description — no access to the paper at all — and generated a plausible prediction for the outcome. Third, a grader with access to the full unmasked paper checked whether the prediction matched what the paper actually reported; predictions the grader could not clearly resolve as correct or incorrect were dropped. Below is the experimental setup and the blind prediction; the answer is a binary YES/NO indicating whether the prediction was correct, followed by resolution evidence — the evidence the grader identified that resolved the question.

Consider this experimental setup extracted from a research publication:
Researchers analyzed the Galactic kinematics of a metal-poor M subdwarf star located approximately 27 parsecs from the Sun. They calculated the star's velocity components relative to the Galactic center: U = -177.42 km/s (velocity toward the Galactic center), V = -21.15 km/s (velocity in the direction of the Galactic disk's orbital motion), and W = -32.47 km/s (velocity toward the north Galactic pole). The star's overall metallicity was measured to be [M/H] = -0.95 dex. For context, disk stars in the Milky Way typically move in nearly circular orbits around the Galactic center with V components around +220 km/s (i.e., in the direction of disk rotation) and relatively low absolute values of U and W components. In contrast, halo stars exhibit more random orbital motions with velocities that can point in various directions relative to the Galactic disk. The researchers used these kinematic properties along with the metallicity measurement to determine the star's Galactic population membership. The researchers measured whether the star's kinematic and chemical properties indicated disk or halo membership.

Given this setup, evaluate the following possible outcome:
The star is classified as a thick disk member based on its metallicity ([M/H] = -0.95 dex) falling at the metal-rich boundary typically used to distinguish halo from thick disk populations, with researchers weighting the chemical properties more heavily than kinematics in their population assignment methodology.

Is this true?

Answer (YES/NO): NO